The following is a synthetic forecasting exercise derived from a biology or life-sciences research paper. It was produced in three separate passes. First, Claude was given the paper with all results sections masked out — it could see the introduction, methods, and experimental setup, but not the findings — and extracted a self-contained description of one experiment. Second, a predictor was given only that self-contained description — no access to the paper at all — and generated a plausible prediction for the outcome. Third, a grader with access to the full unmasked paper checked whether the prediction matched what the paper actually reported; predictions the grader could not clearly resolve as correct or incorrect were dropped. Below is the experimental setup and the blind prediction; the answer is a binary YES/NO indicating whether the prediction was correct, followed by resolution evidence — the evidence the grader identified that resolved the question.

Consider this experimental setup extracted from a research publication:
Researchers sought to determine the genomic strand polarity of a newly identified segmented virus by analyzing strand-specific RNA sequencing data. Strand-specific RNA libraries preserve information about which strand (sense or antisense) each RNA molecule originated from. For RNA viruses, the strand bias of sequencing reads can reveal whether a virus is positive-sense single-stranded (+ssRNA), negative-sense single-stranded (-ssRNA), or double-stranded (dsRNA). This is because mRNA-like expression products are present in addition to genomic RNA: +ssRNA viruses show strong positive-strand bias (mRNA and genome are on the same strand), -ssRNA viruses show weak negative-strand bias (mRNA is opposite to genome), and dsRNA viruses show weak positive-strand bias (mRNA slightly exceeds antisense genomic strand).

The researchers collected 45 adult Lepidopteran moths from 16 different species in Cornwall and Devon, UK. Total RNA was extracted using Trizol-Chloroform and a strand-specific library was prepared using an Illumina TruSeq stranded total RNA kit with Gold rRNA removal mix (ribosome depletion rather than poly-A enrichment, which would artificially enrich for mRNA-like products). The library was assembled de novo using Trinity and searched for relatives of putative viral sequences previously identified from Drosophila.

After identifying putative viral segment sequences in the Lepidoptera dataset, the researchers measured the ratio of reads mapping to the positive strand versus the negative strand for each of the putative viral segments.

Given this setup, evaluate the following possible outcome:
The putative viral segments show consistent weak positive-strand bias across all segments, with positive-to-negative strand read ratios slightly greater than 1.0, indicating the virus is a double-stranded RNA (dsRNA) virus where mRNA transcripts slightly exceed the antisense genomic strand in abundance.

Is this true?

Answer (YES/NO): NO